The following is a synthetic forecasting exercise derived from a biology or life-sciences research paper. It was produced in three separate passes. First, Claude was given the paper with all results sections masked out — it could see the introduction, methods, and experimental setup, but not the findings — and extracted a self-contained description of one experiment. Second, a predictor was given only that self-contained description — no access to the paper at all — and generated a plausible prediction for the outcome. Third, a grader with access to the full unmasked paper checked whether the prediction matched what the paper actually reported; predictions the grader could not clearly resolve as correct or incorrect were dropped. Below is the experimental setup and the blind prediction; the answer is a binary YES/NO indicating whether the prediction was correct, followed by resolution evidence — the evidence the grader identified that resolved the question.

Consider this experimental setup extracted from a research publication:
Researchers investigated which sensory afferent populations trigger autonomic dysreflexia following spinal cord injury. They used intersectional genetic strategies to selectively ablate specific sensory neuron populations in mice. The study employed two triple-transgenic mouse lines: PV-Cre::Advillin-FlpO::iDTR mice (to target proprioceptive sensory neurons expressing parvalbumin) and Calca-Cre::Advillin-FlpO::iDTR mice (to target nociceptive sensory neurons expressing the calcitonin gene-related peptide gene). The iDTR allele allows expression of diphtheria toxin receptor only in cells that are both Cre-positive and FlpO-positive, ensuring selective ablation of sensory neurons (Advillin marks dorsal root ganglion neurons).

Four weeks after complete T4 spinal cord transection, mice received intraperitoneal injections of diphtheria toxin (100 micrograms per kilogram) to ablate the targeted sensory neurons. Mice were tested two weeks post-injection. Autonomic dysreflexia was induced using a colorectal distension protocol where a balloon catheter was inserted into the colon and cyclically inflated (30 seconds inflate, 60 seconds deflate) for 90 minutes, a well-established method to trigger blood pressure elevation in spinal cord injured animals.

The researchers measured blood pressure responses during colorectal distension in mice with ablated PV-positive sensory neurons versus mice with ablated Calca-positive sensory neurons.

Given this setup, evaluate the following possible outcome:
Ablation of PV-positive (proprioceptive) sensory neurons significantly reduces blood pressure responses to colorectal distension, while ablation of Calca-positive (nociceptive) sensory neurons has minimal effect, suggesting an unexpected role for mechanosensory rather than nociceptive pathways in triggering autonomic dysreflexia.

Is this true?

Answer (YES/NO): NO